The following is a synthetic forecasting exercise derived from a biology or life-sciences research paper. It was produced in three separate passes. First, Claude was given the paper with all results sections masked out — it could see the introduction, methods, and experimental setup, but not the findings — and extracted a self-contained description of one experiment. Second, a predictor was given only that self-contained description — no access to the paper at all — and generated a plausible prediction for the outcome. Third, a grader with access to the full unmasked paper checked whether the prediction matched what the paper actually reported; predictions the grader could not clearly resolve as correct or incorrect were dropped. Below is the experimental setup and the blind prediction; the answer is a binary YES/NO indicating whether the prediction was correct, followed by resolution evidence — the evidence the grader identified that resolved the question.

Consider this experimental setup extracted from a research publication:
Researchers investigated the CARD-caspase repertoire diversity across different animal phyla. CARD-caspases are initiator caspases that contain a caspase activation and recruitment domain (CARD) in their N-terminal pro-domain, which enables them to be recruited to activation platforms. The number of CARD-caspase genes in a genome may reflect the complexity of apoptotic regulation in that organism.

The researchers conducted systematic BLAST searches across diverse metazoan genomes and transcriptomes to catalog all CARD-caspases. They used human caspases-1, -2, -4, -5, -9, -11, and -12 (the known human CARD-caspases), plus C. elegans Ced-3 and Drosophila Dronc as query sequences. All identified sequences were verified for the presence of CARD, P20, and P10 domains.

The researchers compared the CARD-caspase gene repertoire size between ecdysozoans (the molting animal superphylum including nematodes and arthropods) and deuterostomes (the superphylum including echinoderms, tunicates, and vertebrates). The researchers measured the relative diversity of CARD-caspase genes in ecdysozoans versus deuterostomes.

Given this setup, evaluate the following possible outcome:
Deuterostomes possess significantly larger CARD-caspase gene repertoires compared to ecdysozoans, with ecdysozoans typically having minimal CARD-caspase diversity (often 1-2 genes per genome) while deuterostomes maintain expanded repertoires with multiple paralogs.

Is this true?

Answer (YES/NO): YES